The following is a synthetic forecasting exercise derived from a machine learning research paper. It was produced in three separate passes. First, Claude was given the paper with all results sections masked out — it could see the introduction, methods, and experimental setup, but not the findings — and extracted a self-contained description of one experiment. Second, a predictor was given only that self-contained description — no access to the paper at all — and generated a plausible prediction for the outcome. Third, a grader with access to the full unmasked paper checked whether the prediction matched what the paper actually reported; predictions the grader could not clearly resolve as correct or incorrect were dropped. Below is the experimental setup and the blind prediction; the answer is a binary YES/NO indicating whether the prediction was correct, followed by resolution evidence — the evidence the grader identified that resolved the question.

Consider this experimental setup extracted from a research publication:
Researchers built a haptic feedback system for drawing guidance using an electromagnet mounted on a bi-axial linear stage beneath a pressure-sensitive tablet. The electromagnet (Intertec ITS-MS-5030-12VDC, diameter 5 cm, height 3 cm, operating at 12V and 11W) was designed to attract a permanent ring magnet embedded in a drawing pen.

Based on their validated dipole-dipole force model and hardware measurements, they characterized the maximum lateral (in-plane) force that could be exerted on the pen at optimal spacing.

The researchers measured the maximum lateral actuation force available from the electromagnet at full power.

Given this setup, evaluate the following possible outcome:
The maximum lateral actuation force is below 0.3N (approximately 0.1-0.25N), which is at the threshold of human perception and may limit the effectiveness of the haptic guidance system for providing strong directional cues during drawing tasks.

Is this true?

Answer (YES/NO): NO